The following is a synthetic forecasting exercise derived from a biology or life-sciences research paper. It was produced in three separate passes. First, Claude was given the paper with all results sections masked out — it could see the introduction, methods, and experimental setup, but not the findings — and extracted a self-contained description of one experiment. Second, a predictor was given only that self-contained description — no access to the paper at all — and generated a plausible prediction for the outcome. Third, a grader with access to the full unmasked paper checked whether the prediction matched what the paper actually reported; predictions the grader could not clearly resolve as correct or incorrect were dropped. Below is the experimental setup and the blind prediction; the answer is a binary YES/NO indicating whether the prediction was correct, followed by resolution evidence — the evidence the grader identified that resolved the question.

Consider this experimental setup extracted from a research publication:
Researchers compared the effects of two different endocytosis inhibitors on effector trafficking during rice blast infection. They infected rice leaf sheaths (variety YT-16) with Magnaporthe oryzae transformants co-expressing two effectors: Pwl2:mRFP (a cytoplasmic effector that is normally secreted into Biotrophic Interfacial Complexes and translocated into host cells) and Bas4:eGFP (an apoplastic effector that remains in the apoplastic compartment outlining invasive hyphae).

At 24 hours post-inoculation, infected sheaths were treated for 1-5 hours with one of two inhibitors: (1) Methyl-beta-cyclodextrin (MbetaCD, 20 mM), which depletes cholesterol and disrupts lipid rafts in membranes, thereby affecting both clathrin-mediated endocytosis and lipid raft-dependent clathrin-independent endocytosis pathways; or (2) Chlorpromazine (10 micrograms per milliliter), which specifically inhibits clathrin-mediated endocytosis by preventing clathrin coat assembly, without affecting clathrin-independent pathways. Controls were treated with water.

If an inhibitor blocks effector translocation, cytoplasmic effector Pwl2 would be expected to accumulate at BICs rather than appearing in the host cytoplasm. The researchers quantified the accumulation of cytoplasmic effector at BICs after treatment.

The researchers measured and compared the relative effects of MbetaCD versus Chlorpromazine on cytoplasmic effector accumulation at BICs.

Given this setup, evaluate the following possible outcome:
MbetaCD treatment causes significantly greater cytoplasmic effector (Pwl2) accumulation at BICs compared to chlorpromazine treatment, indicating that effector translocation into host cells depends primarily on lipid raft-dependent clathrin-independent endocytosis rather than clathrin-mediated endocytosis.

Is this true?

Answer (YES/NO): NO